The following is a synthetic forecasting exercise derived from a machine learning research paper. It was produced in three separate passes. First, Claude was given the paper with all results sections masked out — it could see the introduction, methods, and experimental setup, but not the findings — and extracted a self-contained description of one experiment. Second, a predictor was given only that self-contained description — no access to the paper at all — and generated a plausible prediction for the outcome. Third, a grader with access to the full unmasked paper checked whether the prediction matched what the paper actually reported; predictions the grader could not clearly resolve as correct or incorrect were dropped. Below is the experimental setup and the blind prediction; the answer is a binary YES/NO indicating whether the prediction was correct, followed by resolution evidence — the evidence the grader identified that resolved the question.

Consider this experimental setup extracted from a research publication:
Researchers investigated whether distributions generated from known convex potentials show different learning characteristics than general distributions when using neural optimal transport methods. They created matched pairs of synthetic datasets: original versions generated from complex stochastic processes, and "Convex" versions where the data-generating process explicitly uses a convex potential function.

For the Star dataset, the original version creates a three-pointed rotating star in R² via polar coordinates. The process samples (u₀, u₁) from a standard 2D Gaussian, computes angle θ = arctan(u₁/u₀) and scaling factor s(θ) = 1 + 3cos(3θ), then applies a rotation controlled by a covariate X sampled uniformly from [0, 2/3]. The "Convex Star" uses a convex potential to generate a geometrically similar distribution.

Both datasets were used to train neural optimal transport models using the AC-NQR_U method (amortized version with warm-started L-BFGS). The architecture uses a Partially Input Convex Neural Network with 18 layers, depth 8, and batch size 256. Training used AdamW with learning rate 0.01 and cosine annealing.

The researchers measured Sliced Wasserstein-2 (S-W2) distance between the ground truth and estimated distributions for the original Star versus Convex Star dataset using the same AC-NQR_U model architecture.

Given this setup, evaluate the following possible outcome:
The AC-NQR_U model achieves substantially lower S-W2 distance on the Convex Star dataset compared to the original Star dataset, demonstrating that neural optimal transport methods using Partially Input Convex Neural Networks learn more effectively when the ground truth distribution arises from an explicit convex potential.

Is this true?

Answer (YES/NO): NO